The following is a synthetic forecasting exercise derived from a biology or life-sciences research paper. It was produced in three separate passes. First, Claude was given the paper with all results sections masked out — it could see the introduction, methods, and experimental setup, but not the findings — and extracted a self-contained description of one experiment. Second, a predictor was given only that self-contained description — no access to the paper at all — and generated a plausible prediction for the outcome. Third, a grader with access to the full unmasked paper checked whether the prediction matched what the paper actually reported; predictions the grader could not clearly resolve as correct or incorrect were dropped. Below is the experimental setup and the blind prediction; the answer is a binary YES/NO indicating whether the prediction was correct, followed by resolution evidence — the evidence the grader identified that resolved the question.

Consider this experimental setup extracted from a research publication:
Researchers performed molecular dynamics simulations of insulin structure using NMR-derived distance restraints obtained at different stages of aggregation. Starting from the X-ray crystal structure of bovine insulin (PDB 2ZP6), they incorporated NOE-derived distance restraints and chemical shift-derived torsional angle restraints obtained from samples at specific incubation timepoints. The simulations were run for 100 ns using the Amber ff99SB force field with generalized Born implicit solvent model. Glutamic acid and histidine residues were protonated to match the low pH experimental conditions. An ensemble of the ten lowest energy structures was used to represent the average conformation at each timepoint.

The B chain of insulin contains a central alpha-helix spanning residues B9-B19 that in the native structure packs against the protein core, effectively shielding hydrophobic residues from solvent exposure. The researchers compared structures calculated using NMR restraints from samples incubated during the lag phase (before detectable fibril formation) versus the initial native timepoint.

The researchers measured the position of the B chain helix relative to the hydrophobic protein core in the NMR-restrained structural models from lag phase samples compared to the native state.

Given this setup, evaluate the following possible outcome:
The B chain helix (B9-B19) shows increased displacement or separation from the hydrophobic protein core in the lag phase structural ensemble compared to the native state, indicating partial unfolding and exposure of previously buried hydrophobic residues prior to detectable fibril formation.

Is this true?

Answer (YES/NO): YES